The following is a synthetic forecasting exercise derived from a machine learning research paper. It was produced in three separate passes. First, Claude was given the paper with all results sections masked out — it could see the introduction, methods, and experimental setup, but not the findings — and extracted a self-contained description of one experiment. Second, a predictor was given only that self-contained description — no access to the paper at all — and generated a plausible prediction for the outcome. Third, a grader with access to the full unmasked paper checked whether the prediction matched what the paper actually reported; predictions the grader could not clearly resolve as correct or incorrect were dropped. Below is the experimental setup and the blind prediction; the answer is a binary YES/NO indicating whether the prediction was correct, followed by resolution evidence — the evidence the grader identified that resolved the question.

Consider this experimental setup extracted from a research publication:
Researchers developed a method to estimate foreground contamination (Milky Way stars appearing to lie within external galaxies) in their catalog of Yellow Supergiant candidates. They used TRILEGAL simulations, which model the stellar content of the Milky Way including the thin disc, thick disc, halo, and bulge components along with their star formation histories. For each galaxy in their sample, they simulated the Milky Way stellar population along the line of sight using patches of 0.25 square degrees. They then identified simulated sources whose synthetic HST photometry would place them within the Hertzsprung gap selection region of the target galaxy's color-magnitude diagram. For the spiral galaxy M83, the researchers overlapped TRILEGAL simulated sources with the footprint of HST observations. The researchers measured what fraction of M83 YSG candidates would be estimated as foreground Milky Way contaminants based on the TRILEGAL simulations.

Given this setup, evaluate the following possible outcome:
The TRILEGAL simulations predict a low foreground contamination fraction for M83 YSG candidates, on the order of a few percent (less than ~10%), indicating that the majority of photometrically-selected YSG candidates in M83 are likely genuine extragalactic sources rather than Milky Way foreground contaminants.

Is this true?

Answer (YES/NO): YES